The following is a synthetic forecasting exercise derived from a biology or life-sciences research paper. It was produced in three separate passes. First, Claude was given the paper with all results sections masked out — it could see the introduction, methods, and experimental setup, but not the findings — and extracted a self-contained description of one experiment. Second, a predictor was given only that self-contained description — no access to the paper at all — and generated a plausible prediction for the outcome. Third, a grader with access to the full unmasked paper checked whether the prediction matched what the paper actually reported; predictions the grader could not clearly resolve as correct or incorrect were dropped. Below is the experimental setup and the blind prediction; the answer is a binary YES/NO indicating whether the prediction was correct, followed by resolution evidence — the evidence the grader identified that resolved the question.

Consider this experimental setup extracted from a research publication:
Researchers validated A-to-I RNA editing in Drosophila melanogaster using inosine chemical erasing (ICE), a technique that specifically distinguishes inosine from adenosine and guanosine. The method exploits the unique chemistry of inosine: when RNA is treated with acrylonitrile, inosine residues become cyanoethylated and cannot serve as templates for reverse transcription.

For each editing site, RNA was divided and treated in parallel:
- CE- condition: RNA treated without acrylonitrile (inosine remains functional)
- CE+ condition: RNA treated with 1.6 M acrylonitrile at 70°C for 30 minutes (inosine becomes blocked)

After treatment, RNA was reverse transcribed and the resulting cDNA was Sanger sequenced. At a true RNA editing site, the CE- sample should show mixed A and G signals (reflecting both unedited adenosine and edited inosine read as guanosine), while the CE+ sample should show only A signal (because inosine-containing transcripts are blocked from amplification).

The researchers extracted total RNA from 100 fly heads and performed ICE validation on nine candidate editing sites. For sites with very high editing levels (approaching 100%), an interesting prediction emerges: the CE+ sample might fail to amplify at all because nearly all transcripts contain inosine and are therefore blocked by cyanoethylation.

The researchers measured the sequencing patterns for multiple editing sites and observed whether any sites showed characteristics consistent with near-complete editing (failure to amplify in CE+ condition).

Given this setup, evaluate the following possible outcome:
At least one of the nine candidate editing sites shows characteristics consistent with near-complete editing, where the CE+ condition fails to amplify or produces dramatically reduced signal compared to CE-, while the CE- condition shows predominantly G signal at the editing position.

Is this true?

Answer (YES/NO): NO